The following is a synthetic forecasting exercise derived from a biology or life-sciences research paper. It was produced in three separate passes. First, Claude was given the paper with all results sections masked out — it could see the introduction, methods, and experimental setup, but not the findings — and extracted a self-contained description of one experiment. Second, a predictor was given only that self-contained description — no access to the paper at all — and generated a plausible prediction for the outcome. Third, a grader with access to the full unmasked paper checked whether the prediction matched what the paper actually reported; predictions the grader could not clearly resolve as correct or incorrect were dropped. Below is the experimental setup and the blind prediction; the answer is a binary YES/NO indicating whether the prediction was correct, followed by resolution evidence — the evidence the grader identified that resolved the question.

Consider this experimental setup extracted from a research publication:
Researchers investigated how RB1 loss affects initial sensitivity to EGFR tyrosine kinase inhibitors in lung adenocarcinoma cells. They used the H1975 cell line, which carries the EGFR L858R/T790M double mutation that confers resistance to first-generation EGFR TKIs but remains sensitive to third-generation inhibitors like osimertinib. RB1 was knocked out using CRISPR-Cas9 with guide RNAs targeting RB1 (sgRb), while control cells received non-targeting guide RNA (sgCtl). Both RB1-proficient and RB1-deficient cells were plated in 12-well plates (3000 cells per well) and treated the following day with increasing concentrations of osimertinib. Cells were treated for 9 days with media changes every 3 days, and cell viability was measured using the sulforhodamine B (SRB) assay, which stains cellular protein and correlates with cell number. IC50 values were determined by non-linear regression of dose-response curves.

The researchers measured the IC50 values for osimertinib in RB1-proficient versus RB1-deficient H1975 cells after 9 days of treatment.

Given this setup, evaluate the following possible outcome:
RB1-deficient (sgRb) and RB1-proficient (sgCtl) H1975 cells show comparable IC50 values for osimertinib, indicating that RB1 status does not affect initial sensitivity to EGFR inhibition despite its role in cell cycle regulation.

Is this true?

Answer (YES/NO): NO